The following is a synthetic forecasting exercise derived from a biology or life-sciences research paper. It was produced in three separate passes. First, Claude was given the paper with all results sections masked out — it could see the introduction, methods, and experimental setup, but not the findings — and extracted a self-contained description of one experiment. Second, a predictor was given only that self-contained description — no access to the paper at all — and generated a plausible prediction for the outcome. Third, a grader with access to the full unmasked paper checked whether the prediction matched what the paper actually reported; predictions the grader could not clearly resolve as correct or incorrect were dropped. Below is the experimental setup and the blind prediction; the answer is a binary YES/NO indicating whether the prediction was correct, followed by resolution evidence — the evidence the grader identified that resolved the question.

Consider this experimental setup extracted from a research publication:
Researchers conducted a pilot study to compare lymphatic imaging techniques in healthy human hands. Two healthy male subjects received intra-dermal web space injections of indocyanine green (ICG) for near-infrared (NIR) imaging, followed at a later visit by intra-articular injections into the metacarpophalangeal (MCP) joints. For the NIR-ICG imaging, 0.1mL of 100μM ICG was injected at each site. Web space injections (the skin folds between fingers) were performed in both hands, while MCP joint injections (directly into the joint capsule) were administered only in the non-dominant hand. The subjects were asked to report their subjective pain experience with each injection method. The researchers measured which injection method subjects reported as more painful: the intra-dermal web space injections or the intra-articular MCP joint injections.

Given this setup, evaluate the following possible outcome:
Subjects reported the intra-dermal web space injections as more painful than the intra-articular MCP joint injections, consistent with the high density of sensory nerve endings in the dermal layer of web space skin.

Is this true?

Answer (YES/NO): YES